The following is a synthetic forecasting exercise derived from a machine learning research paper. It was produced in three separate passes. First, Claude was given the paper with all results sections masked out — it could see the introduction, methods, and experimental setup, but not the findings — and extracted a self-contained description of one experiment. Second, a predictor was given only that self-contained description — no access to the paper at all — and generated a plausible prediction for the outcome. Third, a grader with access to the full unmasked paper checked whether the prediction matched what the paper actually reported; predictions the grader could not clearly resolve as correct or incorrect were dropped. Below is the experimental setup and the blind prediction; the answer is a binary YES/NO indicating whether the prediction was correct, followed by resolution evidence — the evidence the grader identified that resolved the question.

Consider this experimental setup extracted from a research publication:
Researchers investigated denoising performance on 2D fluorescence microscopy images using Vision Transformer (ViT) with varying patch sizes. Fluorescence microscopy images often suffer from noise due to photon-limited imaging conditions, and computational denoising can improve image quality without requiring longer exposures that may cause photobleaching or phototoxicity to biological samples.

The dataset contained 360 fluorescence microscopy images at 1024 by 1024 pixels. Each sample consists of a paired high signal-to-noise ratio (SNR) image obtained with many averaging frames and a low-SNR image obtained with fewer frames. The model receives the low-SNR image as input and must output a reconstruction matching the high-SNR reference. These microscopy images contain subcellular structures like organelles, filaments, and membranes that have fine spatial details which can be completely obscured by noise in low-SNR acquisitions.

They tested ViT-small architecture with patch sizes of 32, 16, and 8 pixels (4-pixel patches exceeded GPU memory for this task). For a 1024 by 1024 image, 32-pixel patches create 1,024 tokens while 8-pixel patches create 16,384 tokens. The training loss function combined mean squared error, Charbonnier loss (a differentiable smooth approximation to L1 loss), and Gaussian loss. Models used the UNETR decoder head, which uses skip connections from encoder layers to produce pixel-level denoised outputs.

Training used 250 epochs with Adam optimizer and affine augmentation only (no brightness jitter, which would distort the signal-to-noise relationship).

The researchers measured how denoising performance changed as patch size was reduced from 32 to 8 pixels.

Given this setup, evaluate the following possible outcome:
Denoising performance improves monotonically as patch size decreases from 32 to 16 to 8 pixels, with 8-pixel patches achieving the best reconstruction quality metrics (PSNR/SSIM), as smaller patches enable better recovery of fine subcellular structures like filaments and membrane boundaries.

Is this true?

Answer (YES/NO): YES